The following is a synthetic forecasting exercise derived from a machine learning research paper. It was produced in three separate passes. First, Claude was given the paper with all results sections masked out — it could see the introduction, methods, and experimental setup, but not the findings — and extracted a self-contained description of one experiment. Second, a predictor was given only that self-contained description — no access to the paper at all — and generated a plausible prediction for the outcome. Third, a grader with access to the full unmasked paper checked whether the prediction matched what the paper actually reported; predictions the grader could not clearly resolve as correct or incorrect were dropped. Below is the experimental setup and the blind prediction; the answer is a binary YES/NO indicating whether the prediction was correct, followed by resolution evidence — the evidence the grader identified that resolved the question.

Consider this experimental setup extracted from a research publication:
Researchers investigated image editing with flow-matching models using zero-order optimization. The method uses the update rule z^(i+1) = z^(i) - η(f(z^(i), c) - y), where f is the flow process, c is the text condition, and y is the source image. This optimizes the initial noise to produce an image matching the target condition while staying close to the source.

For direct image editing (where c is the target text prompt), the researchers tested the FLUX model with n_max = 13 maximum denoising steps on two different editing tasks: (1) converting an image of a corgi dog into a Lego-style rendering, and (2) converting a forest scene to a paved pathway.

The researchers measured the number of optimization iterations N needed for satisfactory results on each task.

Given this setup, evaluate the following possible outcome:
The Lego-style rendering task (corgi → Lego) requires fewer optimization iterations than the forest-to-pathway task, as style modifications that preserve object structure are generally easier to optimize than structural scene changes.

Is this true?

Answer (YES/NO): NO